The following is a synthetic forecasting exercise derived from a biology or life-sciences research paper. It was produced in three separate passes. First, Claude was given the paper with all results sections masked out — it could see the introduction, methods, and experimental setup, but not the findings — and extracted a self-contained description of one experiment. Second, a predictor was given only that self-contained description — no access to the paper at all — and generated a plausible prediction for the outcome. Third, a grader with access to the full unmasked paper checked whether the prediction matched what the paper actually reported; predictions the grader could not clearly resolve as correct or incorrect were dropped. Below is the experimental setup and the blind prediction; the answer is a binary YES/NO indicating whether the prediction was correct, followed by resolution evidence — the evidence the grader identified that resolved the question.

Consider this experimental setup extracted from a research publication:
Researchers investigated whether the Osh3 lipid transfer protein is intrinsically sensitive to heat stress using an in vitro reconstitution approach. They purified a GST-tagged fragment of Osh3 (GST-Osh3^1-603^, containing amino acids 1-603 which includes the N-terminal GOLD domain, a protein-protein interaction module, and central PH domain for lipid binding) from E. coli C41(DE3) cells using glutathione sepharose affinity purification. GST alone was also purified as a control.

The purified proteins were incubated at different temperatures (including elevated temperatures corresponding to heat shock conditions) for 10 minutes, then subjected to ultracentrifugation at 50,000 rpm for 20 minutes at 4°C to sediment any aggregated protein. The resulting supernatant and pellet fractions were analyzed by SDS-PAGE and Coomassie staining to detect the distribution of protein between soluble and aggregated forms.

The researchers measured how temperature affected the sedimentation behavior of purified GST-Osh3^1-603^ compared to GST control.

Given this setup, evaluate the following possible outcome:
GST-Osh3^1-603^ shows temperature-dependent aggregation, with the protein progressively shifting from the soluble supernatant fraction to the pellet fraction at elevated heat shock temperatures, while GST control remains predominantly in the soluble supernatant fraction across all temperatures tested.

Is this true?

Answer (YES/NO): YES